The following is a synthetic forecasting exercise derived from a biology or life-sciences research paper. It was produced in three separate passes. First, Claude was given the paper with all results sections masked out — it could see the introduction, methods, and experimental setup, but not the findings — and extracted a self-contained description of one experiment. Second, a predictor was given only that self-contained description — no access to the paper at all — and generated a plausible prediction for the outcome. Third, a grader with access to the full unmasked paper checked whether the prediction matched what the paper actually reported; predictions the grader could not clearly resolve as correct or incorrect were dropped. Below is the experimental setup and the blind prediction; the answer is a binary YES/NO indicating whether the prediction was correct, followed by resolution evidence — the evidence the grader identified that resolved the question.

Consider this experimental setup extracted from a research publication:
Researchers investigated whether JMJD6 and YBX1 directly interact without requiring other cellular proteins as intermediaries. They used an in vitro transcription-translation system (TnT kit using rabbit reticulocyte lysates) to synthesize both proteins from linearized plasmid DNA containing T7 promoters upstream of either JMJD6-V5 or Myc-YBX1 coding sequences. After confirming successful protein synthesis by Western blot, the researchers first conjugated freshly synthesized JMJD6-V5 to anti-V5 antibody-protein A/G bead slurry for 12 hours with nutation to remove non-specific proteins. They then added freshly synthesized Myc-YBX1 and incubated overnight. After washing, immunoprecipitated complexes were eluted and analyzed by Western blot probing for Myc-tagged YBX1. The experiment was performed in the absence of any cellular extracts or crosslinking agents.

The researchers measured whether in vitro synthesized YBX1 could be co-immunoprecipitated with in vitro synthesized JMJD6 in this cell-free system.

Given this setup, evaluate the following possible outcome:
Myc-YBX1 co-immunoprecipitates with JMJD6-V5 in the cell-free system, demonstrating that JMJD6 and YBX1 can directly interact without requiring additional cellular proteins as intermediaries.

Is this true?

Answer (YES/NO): YES